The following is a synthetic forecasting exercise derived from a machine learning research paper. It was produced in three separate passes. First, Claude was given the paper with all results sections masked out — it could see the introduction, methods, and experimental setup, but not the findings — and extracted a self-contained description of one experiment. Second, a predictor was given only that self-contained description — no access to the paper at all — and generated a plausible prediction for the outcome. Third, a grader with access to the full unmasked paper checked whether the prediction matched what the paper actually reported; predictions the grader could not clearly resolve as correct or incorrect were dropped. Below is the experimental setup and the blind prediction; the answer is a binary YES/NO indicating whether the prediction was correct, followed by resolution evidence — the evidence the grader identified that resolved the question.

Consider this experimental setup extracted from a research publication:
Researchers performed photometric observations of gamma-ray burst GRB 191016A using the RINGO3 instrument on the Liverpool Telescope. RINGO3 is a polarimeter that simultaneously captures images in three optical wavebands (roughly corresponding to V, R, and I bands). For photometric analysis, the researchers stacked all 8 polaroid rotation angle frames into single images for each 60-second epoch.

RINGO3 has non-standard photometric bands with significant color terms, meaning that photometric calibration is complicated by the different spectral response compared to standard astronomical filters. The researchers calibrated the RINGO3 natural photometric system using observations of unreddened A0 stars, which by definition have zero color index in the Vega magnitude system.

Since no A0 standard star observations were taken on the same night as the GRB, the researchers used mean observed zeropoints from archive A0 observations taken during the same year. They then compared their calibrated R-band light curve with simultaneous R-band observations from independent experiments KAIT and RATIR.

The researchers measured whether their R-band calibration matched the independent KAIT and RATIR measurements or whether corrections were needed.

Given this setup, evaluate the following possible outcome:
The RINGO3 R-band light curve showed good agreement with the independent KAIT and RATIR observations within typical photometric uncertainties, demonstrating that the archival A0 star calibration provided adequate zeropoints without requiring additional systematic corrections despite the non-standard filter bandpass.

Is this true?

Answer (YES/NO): NO